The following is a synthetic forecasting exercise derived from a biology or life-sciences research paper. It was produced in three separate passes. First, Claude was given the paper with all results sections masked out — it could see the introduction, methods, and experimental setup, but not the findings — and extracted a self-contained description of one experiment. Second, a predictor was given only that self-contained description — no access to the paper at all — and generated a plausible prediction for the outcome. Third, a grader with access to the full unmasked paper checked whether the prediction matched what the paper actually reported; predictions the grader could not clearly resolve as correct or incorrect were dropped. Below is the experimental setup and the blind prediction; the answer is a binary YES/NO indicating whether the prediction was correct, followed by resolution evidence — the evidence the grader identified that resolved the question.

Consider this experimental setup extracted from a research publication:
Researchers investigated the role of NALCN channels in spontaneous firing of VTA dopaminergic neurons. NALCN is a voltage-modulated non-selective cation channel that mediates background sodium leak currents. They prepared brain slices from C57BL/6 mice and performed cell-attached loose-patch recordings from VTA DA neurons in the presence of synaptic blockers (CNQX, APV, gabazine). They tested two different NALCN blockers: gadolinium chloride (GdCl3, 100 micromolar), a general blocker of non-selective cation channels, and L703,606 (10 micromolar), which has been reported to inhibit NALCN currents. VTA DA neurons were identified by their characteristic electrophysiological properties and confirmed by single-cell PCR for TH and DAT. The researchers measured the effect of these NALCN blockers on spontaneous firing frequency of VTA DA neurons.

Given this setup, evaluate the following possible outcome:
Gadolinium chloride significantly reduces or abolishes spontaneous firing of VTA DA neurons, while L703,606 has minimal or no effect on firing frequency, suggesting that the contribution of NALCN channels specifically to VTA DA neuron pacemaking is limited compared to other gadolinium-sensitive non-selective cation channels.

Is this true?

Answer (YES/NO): NO